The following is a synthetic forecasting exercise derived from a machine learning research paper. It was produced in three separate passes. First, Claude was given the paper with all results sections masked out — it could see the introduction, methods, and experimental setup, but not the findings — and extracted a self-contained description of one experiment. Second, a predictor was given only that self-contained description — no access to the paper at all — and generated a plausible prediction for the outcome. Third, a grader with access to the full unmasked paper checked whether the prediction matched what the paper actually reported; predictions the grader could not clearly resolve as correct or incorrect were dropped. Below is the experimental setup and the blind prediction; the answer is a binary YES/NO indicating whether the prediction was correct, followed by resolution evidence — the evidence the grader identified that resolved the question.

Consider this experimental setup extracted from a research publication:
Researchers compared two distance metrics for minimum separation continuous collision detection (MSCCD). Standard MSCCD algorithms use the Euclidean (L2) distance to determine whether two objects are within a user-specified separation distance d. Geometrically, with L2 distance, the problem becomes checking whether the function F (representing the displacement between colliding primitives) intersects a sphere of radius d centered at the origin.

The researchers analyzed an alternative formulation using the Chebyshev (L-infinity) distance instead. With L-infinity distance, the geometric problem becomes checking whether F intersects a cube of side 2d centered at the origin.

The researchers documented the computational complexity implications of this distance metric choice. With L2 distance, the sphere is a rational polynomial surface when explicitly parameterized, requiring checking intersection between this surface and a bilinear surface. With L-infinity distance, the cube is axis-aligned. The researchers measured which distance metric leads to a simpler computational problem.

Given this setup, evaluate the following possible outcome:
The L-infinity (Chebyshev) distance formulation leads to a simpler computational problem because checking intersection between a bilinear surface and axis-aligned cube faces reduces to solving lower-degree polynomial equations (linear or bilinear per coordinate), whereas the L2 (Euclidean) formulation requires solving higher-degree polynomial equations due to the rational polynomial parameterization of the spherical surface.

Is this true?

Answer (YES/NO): NO